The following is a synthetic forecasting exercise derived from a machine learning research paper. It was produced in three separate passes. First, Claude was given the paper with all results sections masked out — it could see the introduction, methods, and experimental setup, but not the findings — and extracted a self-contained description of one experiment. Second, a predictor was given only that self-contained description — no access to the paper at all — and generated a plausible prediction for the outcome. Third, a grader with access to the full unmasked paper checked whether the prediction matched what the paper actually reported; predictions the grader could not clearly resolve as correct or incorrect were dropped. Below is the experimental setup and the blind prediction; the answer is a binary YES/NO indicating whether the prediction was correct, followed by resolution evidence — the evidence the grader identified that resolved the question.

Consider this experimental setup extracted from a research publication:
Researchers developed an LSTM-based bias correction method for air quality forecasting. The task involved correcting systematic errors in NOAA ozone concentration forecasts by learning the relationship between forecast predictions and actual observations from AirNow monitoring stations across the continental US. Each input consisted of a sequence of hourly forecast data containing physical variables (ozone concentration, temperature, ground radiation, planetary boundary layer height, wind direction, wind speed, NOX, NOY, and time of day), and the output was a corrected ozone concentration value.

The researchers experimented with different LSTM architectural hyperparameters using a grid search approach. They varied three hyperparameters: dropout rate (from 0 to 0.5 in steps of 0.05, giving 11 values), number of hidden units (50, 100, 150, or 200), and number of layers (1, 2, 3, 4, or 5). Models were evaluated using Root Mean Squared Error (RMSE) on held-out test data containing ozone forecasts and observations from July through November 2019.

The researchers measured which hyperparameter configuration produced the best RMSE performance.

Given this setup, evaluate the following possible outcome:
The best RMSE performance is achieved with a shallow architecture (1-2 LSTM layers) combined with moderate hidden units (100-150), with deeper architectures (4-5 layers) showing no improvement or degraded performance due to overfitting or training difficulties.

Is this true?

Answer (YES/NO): NO